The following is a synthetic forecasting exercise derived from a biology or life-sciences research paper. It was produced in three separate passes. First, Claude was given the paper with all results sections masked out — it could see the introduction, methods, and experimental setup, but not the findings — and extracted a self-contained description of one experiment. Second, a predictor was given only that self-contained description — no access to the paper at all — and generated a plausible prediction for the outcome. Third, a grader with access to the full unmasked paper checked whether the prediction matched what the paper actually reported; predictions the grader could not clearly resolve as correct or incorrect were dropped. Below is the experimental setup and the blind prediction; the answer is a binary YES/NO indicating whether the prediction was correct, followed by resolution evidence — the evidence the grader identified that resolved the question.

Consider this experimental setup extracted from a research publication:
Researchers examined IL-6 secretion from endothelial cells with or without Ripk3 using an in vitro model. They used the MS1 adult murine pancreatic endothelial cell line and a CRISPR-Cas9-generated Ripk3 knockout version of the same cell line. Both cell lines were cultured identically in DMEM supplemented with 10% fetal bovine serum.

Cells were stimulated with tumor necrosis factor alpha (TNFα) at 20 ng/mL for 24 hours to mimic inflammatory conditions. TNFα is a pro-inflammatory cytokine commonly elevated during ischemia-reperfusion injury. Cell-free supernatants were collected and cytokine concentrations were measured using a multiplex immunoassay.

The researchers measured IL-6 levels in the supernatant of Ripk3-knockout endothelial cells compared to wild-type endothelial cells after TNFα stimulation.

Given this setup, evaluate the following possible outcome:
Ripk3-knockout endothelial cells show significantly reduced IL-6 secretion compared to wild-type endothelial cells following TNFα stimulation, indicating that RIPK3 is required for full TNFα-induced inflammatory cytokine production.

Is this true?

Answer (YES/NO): NO